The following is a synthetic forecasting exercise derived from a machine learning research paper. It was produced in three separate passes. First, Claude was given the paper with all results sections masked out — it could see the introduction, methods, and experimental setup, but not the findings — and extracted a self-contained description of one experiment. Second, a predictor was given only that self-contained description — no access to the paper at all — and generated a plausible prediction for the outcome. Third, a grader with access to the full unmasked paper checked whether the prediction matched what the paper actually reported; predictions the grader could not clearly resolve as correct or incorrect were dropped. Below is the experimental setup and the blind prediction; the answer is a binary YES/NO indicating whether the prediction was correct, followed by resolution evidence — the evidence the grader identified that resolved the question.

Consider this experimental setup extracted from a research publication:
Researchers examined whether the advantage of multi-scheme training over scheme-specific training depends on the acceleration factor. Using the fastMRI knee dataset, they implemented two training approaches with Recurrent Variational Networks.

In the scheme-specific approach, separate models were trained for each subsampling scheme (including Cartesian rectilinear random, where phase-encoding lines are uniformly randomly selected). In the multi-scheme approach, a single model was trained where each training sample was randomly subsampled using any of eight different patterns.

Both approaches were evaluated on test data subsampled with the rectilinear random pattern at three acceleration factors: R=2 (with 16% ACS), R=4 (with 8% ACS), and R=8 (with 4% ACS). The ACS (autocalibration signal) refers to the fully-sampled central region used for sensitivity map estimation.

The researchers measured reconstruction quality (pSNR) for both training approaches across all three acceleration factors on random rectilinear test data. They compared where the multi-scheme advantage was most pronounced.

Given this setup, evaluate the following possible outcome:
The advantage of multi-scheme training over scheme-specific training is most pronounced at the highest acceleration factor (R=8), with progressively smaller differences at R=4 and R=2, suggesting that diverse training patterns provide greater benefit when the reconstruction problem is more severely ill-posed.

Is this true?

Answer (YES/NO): YES